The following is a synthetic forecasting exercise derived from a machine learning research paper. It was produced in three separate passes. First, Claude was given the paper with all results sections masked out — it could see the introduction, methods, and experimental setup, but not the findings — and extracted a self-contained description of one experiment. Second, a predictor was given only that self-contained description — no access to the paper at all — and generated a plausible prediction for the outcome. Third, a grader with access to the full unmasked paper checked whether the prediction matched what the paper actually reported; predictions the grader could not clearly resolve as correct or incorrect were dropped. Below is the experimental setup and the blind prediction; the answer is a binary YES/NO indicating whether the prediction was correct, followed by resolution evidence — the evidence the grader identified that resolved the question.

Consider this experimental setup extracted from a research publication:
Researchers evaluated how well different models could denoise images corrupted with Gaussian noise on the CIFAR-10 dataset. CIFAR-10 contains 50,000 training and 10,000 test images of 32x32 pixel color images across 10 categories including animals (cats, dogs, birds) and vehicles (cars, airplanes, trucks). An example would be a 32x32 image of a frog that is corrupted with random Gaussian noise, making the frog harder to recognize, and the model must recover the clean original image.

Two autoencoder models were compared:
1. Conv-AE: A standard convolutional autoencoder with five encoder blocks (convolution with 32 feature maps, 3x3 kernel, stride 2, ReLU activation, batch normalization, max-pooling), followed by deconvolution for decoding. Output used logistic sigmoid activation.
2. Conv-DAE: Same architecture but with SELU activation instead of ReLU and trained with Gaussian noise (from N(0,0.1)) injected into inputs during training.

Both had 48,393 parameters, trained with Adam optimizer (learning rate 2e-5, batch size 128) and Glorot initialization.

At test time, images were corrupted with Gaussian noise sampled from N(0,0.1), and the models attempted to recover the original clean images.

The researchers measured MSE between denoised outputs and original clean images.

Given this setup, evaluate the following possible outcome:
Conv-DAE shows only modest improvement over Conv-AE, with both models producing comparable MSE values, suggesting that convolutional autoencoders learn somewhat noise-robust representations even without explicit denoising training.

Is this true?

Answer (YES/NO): NO